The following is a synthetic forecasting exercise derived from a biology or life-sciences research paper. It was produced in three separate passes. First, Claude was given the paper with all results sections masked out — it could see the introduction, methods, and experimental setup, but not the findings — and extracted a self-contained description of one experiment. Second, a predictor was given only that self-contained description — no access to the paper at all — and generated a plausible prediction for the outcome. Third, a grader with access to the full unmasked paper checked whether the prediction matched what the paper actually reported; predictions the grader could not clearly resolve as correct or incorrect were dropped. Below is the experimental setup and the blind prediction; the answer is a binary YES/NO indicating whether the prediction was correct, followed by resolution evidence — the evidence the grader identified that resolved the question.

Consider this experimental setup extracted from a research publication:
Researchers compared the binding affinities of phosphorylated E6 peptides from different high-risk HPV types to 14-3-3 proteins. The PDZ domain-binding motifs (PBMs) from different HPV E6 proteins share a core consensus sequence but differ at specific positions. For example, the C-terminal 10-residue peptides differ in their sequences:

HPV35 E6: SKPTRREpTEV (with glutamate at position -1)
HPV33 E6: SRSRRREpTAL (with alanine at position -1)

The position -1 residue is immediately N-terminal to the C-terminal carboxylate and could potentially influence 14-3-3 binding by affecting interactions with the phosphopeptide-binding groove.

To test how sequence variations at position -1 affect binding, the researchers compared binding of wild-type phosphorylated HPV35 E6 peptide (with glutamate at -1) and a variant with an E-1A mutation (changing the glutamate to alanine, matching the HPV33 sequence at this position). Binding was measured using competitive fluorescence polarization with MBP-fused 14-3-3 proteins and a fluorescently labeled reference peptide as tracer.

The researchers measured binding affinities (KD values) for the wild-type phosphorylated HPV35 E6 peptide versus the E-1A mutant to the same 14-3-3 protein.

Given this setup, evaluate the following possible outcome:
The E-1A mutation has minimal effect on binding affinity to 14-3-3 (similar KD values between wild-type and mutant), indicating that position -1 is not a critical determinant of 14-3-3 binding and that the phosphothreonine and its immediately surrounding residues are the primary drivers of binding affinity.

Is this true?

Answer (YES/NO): NO